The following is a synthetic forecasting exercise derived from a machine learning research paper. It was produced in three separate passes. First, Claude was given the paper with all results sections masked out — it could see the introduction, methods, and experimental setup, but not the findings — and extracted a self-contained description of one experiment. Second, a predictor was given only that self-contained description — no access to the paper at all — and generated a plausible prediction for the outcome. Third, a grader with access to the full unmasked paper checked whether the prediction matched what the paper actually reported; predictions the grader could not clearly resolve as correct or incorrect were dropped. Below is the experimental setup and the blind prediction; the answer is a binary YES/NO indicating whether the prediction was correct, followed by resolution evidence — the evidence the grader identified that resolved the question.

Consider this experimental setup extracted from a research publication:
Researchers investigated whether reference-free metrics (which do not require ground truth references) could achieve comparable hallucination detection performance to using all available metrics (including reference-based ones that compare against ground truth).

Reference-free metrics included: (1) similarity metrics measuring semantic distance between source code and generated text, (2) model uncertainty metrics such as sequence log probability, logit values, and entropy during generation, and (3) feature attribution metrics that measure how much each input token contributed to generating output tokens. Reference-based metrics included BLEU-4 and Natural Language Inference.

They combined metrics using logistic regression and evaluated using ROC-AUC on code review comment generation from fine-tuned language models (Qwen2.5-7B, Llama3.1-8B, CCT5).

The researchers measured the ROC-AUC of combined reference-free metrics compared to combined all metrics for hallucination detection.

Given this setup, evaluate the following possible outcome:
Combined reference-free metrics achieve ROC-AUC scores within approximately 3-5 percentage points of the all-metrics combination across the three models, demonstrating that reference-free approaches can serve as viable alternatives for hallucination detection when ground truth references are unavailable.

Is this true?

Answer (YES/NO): YES